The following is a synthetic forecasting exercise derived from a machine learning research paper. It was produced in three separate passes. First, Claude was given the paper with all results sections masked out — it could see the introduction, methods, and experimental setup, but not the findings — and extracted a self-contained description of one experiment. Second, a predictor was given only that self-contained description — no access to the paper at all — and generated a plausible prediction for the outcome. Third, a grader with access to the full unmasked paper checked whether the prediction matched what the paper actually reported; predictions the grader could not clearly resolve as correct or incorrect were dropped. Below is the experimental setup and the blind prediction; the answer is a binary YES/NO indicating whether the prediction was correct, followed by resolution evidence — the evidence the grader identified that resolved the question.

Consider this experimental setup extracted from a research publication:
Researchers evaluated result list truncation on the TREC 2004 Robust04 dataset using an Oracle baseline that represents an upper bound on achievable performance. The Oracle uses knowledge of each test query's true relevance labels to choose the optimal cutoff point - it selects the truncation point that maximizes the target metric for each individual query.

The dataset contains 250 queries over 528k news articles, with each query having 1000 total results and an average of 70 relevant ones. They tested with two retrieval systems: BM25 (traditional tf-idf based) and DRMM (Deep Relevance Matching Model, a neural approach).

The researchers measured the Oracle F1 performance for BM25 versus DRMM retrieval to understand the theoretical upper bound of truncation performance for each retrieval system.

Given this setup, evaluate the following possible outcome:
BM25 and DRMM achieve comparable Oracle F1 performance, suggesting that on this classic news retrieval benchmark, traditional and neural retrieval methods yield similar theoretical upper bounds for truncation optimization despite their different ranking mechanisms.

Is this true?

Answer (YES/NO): YES